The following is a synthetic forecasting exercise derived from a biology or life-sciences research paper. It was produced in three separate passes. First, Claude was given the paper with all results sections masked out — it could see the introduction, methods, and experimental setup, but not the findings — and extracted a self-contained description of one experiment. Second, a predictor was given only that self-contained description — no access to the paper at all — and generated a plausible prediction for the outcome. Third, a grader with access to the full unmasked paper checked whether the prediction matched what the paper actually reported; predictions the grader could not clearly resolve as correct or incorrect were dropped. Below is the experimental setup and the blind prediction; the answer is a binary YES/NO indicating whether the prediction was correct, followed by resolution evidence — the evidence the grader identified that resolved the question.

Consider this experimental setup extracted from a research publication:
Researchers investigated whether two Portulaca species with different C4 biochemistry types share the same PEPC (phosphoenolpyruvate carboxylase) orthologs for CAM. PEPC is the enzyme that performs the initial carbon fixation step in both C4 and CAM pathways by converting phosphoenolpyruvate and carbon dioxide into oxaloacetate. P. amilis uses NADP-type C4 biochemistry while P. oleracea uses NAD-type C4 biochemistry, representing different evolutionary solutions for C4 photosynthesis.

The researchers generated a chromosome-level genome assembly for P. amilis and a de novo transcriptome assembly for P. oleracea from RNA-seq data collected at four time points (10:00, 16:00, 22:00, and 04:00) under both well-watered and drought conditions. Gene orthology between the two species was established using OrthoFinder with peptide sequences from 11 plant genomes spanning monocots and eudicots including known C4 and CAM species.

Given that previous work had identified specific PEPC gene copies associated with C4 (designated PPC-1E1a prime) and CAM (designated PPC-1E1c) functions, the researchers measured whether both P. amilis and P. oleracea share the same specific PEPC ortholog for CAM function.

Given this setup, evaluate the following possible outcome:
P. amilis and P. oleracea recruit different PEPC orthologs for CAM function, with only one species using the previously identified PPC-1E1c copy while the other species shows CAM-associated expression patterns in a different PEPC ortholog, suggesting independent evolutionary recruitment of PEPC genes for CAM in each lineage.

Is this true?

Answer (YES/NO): NO